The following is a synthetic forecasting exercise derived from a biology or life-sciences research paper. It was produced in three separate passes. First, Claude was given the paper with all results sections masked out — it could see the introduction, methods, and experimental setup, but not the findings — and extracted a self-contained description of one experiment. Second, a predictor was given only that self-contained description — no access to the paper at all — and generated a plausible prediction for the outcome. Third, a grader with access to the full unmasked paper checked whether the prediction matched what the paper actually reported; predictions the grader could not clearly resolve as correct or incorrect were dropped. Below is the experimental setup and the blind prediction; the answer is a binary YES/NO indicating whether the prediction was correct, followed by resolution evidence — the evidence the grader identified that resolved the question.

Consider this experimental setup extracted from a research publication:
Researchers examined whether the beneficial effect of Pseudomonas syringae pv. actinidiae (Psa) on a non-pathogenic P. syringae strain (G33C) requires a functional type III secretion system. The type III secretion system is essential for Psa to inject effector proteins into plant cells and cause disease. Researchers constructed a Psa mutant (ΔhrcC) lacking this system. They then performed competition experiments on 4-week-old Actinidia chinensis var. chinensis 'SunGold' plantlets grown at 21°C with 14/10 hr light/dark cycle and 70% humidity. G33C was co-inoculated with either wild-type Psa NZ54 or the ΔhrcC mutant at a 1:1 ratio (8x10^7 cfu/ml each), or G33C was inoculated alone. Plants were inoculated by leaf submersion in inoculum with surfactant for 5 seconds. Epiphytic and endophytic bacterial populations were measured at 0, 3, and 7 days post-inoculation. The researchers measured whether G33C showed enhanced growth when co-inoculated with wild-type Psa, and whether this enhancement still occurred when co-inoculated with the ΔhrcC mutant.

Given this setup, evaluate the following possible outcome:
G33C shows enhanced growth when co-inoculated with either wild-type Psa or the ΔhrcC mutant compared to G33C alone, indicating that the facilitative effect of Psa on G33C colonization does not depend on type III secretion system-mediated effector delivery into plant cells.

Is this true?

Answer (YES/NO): YES